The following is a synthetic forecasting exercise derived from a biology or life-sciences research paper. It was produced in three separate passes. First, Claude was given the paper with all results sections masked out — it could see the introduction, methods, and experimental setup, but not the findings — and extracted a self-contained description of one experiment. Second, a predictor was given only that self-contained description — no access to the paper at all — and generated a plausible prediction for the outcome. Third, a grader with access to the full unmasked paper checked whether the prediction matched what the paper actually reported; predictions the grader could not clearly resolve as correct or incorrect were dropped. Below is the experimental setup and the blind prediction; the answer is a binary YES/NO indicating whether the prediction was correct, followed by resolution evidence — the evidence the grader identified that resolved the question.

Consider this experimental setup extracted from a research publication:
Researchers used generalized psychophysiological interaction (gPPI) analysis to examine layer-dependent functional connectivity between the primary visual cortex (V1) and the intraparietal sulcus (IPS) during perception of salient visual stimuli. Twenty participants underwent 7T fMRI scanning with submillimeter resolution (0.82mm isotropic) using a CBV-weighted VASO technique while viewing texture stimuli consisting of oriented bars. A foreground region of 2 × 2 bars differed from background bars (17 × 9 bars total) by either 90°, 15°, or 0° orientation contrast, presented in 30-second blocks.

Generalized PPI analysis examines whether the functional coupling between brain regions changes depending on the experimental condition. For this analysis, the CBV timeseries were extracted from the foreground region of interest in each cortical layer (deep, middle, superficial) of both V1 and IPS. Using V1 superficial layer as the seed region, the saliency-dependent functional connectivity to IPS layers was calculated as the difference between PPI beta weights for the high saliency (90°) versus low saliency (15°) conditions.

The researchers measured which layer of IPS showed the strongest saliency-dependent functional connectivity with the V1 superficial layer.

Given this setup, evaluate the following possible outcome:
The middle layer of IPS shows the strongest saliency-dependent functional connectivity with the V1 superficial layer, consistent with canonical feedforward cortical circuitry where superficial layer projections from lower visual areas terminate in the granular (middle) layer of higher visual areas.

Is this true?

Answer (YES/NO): YES